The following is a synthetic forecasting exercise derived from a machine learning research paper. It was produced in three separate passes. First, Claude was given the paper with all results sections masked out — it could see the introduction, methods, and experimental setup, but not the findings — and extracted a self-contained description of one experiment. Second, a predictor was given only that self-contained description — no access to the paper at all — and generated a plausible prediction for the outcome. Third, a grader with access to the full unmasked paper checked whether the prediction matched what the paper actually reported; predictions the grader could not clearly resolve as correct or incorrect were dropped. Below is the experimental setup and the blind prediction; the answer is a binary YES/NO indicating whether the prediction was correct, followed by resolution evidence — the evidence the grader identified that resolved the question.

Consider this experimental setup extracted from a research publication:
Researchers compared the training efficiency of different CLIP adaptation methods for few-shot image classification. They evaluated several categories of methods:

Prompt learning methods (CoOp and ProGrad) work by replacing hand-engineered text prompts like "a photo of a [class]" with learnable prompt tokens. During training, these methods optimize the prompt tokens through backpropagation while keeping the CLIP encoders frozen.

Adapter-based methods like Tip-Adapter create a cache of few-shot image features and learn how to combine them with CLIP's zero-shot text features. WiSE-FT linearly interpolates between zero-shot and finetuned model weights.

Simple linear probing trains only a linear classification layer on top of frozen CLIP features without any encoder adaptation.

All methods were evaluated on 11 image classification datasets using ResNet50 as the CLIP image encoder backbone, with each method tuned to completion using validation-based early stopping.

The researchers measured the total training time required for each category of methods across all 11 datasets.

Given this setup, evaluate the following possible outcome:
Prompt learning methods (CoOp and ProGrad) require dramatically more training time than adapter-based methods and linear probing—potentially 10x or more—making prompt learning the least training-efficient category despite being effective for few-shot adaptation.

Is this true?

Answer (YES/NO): YES